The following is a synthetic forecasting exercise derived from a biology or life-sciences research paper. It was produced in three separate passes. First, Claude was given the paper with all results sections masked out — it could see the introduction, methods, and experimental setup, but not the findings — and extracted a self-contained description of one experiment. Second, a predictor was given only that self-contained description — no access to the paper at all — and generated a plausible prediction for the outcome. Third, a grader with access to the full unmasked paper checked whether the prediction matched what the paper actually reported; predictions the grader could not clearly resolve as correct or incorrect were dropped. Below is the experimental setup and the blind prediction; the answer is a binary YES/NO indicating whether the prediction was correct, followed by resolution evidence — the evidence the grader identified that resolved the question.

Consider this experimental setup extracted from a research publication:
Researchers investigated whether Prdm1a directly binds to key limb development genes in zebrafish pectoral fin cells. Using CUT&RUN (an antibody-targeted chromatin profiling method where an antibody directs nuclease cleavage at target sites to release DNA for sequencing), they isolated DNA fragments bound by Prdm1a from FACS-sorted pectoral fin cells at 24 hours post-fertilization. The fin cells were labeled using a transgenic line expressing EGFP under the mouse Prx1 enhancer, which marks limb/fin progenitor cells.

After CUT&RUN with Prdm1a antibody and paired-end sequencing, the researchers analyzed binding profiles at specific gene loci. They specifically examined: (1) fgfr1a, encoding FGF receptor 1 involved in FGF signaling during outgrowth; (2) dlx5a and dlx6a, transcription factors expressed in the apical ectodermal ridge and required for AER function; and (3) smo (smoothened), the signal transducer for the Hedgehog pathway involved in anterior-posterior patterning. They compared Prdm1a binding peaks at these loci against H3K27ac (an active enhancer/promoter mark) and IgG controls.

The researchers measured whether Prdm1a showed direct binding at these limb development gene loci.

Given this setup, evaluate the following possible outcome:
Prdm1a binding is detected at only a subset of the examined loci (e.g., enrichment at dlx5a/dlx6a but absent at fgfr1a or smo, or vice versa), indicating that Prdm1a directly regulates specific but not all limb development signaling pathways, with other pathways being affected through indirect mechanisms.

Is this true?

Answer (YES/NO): NO